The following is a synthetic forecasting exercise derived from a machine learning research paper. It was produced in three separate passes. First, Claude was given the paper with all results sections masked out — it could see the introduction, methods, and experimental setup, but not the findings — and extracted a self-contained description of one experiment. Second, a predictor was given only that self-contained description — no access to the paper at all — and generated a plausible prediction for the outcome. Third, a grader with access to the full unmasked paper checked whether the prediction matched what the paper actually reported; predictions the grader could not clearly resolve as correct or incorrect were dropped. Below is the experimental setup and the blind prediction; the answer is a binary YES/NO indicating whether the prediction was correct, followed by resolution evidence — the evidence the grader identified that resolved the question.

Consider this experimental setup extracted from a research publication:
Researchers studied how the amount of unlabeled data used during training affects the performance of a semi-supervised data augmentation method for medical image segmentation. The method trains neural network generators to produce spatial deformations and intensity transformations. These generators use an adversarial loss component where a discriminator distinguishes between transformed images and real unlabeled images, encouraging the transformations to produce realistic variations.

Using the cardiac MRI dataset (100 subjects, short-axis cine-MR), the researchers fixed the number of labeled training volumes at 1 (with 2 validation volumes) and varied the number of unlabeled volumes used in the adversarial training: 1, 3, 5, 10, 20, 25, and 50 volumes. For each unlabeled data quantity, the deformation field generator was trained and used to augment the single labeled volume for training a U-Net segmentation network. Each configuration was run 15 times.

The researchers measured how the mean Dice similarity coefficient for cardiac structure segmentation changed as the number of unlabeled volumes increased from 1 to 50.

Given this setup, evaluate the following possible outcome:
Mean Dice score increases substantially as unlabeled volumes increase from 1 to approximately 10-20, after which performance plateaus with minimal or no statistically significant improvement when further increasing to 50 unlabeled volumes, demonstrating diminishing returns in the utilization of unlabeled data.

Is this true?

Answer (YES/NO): NO